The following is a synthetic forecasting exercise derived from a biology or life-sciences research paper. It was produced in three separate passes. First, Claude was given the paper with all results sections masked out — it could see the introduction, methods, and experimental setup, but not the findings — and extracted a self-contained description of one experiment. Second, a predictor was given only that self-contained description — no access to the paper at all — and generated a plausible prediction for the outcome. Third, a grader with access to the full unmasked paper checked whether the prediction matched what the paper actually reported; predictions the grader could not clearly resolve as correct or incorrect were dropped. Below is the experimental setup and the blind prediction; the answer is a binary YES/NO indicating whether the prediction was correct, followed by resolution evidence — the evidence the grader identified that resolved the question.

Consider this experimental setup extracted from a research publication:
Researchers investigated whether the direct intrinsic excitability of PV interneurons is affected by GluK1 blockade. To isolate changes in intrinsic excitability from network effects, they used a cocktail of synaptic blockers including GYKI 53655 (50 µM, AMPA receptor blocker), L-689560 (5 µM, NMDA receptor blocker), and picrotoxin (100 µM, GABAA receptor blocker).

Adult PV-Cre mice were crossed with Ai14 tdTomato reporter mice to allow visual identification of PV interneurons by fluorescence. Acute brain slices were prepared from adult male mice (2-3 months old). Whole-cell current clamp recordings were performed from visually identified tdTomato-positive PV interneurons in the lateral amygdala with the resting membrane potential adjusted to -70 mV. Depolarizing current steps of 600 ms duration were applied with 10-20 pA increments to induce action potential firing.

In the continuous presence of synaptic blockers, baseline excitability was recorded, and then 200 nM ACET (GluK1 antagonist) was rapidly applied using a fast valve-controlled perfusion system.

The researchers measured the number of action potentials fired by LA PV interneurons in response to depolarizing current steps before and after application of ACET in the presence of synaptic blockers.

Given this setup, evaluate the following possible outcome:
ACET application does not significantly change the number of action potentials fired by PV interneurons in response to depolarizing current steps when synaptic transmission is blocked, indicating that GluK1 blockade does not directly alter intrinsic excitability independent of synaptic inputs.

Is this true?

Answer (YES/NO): NO